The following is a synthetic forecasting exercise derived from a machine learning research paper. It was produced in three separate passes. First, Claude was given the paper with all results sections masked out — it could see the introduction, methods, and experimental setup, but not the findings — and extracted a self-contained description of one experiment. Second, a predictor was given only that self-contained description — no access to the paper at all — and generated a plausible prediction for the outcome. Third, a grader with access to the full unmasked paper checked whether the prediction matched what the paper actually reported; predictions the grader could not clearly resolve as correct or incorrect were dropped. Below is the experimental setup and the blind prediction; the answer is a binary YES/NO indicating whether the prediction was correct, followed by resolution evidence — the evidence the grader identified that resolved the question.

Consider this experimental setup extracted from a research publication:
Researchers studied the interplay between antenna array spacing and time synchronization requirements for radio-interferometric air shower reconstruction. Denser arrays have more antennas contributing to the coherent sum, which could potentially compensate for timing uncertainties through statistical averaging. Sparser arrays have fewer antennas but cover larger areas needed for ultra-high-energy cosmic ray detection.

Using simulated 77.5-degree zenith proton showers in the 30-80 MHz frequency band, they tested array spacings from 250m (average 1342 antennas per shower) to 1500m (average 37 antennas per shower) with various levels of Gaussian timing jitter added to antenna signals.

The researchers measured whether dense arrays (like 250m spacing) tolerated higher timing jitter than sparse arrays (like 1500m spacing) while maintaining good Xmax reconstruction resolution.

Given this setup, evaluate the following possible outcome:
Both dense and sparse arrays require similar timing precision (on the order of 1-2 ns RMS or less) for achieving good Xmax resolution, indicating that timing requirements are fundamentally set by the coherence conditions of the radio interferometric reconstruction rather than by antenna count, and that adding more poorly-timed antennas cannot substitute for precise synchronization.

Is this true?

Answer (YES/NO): NO